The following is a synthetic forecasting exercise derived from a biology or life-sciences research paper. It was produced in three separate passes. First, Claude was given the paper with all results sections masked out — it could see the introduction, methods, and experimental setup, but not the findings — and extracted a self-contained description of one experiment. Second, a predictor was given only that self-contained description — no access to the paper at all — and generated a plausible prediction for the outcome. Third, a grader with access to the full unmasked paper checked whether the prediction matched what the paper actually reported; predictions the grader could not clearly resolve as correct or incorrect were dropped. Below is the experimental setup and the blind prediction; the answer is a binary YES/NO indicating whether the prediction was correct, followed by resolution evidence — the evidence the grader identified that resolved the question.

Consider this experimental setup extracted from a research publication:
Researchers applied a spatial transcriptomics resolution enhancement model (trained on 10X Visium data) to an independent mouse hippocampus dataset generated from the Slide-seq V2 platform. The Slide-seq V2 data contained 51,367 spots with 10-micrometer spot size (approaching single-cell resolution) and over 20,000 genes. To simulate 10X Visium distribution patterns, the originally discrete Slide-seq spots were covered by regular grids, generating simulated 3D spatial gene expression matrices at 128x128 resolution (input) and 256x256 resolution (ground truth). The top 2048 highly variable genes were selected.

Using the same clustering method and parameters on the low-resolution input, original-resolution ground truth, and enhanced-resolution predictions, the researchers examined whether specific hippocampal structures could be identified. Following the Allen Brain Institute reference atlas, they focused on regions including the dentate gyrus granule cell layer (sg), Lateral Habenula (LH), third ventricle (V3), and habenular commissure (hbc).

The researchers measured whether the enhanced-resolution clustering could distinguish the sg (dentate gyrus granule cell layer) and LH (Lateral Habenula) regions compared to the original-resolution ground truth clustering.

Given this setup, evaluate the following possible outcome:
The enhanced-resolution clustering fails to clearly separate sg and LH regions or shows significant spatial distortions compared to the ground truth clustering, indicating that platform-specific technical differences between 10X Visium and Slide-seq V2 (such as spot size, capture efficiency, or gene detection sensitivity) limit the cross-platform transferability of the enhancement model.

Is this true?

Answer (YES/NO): NO